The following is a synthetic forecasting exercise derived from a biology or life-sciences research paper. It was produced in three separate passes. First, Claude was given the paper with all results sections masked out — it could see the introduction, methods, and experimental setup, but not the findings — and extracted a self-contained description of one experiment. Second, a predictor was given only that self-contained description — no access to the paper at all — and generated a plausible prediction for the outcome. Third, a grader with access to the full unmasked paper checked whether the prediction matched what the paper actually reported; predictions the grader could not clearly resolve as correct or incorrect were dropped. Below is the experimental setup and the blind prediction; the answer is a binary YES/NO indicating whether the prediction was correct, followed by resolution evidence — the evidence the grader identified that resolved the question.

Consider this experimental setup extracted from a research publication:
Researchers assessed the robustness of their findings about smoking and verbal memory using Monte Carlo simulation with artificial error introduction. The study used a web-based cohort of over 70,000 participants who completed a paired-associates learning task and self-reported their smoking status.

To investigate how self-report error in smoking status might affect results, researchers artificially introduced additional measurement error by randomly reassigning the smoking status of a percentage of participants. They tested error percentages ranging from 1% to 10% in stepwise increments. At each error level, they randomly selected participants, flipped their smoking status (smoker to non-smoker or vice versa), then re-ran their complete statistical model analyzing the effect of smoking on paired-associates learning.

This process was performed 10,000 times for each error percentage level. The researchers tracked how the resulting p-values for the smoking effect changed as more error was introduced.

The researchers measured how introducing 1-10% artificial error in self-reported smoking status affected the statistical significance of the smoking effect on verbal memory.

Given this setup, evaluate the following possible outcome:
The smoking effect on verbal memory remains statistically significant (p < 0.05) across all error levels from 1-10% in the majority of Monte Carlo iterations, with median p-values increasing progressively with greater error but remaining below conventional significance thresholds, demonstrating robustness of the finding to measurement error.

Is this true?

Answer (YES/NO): YES